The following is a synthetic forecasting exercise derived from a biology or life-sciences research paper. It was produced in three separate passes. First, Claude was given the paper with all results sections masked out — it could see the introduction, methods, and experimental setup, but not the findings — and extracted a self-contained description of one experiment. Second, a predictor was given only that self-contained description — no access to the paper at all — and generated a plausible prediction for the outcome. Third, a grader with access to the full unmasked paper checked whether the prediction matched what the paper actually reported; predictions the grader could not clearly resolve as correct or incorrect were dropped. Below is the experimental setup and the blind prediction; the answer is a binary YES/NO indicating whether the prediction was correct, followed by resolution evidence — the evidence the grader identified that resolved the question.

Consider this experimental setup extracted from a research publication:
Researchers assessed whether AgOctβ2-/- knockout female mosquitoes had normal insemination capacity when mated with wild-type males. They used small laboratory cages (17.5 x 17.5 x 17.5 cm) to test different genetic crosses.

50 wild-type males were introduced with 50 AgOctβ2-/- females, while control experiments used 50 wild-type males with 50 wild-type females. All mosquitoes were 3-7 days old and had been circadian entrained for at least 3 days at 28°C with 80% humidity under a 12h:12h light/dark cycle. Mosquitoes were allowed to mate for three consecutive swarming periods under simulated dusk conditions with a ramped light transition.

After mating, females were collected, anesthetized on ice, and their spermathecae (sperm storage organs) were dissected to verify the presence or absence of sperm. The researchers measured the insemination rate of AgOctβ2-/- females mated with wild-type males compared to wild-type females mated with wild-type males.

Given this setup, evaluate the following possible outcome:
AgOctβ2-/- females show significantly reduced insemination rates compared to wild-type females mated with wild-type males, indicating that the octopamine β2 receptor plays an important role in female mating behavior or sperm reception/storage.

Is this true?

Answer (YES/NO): NO